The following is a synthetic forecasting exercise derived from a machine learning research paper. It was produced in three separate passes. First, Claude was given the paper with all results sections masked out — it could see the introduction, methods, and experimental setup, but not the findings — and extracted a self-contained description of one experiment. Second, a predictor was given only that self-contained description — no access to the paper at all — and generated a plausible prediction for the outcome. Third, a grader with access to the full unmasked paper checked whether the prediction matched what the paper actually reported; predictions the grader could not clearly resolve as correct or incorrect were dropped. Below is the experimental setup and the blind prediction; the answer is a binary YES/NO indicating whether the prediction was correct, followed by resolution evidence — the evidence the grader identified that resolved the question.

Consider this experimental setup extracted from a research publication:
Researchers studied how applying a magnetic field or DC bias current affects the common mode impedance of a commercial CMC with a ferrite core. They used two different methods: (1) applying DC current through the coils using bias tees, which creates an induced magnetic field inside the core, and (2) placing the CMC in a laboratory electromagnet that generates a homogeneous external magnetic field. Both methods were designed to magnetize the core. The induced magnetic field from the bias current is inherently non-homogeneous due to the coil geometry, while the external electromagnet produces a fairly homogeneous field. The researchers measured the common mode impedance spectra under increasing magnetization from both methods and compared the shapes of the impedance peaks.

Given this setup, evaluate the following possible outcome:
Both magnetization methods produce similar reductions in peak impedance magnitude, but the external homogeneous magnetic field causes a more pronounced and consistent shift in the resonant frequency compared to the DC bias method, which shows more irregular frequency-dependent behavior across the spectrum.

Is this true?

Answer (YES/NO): NO